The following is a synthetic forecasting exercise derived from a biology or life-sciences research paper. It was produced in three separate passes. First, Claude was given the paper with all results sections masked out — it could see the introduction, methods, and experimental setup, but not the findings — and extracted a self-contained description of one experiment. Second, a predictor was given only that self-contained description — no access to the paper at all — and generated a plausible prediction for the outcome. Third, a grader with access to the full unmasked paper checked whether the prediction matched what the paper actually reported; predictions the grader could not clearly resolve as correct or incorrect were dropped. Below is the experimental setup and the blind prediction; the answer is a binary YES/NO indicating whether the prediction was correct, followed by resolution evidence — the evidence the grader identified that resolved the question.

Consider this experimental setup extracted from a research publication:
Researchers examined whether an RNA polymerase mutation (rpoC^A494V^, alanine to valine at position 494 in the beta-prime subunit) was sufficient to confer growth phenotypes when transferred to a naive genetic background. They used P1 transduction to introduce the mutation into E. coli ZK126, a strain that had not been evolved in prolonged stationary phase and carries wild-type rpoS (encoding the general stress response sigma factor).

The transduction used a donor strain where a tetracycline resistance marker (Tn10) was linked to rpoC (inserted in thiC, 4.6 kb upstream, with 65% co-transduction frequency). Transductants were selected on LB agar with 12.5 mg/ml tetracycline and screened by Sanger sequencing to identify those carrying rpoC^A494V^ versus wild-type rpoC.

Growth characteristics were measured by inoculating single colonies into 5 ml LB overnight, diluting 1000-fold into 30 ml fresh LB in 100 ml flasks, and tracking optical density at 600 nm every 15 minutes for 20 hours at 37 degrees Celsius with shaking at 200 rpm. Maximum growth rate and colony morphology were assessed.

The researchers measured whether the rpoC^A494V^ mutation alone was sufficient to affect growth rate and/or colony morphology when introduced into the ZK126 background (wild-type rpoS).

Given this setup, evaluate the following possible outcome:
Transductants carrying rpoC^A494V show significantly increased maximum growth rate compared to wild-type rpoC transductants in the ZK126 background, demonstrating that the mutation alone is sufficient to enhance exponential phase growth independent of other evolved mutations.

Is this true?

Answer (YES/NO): NO